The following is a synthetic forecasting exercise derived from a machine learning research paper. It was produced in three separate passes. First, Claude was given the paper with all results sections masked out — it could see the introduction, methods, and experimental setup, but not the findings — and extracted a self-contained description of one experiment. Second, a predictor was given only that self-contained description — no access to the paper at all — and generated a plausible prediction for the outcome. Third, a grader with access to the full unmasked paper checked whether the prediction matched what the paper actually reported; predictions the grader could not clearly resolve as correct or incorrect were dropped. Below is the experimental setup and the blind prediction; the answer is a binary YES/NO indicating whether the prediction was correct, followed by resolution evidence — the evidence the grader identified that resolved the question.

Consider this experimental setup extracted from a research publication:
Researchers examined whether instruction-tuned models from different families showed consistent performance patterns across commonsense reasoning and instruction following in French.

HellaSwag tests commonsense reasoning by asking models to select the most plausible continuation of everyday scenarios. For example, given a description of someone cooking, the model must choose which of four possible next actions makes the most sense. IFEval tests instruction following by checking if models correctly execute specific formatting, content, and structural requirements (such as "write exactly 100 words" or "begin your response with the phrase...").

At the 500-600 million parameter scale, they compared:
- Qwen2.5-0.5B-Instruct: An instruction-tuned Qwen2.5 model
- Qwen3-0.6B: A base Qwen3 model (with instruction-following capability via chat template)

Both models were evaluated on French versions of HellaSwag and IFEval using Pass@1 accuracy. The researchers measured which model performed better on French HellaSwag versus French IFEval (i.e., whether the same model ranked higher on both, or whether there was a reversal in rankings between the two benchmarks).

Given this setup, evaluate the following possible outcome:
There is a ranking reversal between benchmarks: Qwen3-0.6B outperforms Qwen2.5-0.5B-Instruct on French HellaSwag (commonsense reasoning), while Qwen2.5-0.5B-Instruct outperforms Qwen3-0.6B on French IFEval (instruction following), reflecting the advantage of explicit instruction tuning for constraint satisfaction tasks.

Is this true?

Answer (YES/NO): NO